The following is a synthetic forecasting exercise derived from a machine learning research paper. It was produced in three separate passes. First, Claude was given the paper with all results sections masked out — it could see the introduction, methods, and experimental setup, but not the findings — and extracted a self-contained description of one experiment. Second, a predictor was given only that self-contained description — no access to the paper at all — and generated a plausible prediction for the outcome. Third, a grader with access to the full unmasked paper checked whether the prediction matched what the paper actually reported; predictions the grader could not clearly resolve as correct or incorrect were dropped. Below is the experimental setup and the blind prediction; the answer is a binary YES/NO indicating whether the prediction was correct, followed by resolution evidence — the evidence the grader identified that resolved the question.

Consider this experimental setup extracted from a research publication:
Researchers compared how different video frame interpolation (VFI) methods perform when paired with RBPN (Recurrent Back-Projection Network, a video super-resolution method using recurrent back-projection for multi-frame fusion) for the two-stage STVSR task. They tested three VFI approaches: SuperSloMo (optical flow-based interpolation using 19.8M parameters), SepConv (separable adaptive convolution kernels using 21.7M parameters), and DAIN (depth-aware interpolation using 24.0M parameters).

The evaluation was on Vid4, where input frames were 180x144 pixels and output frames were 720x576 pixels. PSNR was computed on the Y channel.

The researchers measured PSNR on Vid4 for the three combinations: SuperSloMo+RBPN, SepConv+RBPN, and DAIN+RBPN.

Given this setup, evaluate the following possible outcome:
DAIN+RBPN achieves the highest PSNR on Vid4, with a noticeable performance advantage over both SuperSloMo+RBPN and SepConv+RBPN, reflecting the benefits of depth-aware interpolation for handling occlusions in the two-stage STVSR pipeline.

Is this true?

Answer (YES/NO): NO